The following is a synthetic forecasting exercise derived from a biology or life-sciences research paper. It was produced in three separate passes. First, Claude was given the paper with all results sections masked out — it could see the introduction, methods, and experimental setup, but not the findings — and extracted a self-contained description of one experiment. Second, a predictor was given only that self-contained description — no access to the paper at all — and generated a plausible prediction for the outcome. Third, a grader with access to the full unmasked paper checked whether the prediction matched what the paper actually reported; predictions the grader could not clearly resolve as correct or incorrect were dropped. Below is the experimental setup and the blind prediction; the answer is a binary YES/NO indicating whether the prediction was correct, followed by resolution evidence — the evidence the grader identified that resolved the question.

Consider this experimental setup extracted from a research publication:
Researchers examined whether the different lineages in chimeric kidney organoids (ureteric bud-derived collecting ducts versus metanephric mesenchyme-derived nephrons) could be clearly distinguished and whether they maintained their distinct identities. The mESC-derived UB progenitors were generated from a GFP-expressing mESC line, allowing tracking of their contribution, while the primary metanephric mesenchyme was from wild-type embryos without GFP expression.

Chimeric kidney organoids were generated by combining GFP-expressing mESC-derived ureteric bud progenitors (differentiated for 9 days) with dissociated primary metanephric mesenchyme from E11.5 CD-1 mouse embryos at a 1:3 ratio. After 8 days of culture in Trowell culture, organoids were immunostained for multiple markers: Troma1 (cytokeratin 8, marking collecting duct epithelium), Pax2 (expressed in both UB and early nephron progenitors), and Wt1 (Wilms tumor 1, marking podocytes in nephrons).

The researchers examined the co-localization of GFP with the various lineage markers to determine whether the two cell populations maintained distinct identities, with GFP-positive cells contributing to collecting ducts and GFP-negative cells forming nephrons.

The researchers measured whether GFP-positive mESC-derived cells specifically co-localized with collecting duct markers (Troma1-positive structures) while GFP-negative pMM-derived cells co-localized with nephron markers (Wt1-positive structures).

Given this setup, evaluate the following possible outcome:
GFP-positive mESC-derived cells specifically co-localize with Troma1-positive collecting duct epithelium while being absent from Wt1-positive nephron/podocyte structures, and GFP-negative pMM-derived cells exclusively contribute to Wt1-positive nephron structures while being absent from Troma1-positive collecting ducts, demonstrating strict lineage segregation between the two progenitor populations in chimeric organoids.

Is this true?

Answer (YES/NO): YES